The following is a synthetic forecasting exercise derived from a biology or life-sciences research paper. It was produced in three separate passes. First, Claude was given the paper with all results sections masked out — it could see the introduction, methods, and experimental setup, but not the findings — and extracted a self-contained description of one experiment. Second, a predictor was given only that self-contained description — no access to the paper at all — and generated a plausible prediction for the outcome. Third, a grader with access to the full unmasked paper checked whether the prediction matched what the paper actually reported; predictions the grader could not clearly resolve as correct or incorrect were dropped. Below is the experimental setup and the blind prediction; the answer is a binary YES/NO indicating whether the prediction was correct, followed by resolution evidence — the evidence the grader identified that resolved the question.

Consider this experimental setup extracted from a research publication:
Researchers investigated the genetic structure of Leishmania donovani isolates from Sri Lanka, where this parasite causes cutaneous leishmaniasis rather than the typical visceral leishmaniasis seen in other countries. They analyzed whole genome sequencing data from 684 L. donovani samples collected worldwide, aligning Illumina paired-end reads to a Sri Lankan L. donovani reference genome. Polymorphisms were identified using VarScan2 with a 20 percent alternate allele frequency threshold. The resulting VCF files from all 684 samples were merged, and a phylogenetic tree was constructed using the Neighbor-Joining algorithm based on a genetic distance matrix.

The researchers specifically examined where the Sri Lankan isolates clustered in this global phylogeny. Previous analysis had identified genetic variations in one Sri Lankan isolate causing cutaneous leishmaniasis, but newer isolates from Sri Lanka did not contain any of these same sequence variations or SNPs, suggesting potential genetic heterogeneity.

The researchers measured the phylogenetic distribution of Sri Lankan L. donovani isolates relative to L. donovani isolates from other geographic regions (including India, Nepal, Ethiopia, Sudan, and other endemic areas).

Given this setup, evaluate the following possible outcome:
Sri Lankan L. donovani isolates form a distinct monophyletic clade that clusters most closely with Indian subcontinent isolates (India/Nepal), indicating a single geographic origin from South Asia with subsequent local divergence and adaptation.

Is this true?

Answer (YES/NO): NO